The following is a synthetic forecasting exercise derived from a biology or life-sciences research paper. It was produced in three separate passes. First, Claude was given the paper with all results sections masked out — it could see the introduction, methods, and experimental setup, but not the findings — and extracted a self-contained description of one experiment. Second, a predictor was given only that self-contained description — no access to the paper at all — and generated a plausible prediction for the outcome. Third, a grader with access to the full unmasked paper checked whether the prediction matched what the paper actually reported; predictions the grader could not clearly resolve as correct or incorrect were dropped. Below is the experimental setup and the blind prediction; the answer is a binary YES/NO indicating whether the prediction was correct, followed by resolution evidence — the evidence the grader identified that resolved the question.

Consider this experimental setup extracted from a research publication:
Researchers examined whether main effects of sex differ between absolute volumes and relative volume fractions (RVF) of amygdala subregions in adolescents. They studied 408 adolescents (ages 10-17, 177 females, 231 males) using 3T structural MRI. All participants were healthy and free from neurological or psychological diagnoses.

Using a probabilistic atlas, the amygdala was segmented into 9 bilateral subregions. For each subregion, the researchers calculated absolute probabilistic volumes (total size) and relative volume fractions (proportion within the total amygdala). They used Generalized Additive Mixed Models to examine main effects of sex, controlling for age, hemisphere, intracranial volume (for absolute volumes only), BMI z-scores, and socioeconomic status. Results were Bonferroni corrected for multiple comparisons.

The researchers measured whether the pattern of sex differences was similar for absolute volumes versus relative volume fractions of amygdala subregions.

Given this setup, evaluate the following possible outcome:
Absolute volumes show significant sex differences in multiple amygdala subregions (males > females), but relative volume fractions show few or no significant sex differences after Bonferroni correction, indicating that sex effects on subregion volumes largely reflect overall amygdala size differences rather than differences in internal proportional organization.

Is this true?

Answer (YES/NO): NO